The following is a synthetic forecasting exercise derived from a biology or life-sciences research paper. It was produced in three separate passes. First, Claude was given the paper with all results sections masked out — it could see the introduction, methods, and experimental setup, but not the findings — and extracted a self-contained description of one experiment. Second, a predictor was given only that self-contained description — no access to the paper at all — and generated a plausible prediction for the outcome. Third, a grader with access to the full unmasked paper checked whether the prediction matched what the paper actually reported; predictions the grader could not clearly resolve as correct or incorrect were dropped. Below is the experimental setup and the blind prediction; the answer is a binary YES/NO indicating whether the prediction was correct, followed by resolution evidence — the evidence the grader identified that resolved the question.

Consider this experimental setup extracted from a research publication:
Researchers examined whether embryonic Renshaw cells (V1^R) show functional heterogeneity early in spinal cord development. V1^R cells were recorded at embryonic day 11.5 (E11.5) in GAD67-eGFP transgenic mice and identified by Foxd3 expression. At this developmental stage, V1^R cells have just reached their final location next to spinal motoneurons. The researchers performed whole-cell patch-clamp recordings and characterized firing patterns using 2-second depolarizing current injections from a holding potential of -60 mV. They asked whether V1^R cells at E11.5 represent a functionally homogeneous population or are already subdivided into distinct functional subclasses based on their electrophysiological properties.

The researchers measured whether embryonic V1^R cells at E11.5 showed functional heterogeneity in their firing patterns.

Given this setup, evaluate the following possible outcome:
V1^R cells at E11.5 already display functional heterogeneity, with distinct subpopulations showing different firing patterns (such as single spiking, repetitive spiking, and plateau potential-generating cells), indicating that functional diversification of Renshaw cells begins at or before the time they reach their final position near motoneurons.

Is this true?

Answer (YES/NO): YES